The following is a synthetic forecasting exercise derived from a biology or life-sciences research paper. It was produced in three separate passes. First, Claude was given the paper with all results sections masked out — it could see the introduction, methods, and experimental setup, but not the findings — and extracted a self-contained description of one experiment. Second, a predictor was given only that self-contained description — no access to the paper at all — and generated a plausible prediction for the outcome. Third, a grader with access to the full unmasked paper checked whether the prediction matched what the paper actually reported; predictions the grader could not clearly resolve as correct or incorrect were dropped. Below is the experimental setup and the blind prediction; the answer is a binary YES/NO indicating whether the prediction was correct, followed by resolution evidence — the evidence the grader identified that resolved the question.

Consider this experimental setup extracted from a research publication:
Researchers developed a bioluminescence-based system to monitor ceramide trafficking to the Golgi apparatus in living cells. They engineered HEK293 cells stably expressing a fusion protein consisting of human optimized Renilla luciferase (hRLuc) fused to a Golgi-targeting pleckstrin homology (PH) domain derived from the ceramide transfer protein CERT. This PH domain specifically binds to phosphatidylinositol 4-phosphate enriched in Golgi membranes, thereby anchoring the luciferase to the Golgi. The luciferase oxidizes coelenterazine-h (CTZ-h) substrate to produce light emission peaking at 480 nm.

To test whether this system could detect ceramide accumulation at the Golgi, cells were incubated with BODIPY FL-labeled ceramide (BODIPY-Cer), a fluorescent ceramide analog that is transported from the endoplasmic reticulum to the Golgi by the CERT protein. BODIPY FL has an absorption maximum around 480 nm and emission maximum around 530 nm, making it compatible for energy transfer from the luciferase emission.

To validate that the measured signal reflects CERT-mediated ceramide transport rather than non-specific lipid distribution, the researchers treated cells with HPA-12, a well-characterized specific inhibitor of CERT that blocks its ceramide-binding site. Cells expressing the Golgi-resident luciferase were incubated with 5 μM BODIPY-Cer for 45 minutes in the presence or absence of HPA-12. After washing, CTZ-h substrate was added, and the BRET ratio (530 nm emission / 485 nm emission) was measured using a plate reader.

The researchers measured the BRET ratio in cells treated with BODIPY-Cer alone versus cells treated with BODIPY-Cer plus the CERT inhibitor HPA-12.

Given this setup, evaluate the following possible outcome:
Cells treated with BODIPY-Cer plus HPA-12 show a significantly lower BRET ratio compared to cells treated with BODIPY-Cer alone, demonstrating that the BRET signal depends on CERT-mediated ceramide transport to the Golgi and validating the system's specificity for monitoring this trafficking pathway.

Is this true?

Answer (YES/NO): YES